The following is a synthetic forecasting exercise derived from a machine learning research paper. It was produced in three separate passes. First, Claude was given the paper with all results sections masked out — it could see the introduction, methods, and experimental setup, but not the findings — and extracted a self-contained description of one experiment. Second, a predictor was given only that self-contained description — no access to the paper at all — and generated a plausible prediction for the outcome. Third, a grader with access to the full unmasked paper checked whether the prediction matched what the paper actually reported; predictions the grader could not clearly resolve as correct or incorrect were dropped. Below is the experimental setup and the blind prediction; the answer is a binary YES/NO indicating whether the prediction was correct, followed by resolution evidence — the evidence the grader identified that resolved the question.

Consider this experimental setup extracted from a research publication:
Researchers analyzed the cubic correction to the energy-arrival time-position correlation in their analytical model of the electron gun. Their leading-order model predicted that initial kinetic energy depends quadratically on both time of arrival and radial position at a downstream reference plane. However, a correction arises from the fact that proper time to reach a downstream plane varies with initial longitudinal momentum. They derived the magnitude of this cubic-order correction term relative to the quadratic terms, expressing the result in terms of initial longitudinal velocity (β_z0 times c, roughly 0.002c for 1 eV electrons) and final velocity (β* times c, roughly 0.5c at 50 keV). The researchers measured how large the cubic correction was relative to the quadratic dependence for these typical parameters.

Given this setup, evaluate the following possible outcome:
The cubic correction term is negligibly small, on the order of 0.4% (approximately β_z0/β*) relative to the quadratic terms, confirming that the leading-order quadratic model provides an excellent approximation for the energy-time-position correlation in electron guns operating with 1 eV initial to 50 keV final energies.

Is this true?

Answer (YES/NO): YES